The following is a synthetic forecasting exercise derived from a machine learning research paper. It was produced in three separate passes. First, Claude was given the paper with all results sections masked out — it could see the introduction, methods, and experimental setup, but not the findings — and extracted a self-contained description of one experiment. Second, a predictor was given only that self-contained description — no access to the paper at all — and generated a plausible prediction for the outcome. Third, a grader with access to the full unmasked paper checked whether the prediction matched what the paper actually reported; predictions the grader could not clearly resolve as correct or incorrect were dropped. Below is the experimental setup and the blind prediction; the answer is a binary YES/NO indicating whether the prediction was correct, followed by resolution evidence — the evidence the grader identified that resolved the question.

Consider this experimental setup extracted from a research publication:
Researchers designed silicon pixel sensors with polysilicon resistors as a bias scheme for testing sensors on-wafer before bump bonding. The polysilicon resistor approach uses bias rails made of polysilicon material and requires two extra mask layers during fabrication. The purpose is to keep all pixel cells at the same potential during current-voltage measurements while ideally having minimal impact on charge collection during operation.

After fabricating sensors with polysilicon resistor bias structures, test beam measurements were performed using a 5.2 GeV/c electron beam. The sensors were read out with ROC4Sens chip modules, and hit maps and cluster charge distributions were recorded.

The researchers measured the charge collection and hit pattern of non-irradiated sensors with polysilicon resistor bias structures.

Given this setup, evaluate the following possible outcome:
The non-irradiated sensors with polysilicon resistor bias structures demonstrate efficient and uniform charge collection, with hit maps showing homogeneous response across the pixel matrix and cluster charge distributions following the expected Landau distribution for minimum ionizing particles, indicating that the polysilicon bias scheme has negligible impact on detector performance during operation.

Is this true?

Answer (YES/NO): NO